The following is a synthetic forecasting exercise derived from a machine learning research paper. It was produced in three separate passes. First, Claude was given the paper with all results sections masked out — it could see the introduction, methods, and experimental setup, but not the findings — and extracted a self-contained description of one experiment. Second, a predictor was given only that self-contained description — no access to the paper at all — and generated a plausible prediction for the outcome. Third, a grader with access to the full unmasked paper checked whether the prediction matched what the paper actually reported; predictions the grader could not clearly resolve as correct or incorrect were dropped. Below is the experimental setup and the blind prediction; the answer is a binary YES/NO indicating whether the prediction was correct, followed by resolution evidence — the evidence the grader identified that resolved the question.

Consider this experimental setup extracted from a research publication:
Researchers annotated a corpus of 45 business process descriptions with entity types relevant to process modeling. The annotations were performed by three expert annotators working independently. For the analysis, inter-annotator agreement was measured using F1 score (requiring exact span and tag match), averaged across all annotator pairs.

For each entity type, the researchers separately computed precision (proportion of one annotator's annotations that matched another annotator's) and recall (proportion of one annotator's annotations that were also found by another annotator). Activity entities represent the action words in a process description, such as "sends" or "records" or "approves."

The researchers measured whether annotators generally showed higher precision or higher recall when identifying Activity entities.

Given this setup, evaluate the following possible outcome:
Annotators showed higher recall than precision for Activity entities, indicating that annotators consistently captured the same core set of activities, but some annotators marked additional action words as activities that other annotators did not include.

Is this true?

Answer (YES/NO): NO